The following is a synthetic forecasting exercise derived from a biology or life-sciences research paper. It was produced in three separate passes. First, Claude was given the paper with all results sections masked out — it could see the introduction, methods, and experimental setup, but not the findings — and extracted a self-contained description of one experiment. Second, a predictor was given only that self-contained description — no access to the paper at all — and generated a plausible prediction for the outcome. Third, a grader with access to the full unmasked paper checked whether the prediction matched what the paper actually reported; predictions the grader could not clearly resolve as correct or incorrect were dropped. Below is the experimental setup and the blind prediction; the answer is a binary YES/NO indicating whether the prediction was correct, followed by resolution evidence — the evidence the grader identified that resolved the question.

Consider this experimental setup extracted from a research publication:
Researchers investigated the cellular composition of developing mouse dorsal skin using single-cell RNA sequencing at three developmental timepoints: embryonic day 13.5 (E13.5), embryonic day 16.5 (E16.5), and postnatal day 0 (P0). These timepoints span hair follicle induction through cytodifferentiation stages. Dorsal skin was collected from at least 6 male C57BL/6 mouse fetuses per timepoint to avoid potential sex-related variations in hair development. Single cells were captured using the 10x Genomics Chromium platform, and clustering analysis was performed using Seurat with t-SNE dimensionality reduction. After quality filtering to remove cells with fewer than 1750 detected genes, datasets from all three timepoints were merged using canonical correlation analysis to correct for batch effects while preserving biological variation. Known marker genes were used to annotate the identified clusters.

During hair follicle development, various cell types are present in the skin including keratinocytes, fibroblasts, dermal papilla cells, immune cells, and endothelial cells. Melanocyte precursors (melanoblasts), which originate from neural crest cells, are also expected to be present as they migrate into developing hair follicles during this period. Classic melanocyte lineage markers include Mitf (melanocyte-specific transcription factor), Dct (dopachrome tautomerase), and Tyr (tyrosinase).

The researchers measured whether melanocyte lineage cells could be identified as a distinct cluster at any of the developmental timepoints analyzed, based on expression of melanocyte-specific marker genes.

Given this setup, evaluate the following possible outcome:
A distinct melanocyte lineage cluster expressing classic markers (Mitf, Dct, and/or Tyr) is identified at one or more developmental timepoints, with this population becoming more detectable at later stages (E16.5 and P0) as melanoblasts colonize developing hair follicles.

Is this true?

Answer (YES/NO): NO